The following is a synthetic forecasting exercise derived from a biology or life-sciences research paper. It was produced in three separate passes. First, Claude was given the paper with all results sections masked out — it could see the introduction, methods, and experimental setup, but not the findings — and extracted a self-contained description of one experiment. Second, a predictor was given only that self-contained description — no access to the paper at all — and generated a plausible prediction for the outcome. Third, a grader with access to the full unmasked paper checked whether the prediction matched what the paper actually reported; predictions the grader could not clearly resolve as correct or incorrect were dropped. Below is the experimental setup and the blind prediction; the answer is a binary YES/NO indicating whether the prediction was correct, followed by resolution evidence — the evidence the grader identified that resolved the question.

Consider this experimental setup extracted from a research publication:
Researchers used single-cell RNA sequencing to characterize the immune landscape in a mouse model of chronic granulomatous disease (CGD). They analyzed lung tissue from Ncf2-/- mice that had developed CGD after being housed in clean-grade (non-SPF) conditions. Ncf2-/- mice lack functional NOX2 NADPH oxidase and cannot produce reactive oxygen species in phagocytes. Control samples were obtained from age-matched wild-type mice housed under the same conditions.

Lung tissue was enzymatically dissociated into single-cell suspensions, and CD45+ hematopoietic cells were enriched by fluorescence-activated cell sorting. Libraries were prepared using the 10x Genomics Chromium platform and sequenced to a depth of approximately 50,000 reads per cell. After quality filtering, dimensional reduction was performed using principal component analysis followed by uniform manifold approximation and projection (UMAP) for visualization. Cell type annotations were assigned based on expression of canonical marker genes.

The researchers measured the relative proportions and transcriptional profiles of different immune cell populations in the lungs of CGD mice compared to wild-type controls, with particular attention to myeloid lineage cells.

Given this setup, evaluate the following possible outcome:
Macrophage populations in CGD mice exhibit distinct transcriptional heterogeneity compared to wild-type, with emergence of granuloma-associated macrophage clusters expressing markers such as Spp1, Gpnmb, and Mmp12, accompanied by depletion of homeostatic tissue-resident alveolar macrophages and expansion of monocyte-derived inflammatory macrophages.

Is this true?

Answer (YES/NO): NO